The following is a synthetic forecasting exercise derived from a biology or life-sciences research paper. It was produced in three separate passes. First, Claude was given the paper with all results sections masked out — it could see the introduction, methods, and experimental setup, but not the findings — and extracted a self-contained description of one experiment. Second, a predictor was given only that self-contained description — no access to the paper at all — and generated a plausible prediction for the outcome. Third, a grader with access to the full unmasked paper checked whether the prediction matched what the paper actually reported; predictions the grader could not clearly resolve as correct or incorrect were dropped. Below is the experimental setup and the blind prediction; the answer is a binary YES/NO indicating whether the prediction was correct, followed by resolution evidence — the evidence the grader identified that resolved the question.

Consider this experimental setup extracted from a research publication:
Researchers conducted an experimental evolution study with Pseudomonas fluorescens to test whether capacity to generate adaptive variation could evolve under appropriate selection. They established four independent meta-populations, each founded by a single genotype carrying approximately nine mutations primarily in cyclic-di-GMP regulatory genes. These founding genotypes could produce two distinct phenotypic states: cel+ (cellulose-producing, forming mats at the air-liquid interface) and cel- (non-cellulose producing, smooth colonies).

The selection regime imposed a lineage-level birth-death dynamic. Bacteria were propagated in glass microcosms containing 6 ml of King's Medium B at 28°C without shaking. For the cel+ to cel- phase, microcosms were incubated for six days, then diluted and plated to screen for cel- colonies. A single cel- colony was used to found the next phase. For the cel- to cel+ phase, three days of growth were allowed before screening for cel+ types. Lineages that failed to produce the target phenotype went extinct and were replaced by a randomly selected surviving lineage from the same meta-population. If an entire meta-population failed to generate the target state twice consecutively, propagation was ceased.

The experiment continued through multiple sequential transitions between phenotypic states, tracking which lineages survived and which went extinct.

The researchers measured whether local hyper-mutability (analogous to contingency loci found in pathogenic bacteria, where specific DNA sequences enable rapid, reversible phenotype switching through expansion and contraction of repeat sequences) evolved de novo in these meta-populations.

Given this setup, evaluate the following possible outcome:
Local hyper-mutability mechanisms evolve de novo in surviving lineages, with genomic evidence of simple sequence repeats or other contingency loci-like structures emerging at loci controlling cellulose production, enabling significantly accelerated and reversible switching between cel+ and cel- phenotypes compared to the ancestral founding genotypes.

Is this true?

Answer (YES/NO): YES